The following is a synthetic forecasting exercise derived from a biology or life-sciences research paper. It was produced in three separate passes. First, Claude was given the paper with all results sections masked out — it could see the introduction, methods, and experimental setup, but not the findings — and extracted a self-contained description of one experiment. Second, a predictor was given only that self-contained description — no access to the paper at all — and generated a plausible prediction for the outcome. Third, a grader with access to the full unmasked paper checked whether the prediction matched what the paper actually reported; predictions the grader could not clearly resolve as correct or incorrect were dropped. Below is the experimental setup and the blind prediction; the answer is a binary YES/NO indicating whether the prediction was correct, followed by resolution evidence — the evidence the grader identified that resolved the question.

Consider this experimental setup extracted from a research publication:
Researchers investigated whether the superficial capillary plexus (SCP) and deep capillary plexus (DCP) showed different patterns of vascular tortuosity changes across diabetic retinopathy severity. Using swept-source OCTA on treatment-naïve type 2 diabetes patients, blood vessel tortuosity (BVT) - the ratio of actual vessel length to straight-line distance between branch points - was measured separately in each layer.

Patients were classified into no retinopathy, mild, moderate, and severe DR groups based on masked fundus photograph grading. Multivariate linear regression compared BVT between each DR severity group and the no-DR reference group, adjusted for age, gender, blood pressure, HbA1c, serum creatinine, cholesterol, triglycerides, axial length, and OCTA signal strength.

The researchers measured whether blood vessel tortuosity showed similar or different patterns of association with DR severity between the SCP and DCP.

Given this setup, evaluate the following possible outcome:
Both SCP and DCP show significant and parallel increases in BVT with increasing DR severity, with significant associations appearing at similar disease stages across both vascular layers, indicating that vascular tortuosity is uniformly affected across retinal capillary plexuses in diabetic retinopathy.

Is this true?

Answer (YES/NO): NO